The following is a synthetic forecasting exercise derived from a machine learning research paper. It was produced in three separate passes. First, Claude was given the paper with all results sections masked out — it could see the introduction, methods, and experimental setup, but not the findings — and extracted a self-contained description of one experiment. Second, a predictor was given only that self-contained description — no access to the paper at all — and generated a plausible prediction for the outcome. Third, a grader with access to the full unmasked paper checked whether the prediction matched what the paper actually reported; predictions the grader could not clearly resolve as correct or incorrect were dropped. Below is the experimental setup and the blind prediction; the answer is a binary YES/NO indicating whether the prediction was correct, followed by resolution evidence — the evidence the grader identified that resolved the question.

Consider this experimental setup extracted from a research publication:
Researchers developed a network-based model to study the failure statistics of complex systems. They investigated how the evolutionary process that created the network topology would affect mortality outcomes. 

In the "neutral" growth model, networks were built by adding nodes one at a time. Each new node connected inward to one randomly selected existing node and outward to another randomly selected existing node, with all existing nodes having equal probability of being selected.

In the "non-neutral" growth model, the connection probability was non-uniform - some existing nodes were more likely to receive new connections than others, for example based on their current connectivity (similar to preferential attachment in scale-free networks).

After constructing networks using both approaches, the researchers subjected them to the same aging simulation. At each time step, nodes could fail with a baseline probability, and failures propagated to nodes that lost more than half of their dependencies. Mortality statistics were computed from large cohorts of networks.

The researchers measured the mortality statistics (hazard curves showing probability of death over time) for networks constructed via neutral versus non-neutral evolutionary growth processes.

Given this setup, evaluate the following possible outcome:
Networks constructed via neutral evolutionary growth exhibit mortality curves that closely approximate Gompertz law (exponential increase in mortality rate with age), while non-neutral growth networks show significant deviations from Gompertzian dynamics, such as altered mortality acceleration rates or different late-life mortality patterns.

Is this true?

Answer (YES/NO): NO